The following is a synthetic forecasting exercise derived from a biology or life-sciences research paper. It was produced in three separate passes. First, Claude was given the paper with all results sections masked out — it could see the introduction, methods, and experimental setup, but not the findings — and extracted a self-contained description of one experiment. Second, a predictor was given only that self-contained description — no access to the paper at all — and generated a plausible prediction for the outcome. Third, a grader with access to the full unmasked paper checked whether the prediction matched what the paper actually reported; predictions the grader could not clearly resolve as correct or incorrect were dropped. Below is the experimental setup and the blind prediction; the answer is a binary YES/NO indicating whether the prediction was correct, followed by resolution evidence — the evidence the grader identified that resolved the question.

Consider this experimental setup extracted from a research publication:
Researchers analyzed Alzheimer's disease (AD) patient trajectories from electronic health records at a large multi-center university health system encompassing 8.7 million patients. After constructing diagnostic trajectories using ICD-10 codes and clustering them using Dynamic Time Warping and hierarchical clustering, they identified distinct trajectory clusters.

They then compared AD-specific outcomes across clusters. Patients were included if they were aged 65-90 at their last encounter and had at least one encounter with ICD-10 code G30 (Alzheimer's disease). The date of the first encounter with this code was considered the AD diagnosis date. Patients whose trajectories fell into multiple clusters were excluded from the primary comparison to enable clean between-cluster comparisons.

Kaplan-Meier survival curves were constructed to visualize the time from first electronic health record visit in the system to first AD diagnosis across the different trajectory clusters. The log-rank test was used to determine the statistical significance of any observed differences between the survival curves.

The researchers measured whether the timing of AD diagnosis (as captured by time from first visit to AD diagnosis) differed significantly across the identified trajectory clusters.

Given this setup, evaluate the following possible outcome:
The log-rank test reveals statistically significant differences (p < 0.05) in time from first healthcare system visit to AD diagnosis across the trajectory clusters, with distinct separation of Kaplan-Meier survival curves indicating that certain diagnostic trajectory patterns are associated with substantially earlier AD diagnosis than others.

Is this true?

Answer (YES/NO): YES